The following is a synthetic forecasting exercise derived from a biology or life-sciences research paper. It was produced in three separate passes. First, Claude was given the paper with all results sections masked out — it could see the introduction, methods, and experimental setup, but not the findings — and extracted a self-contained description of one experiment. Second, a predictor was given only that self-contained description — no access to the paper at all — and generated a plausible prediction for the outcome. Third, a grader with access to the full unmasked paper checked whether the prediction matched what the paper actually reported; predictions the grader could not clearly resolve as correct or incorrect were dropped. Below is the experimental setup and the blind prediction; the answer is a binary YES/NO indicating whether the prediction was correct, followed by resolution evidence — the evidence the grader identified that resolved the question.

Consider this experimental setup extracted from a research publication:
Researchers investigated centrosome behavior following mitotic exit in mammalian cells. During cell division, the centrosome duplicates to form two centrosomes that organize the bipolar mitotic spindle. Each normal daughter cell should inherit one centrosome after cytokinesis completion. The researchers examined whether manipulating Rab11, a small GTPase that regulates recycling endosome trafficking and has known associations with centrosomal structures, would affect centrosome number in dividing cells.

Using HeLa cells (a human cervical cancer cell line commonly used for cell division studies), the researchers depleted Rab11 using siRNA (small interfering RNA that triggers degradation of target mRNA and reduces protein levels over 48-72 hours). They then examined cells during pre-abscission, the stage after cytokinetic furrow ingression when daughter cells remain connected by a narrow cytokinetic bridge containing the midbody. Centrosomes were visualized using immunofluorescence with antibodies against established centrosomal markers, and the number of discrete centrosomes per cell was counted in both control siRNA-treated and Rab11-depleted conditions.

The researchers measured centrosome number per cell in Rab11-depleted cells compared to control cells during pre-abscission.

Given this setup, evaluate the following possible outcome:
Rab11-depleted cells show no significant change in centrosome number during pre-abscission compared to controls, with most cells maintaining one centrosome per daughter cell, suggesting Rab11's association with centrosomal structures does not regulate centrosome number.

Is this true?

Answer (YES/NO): NO